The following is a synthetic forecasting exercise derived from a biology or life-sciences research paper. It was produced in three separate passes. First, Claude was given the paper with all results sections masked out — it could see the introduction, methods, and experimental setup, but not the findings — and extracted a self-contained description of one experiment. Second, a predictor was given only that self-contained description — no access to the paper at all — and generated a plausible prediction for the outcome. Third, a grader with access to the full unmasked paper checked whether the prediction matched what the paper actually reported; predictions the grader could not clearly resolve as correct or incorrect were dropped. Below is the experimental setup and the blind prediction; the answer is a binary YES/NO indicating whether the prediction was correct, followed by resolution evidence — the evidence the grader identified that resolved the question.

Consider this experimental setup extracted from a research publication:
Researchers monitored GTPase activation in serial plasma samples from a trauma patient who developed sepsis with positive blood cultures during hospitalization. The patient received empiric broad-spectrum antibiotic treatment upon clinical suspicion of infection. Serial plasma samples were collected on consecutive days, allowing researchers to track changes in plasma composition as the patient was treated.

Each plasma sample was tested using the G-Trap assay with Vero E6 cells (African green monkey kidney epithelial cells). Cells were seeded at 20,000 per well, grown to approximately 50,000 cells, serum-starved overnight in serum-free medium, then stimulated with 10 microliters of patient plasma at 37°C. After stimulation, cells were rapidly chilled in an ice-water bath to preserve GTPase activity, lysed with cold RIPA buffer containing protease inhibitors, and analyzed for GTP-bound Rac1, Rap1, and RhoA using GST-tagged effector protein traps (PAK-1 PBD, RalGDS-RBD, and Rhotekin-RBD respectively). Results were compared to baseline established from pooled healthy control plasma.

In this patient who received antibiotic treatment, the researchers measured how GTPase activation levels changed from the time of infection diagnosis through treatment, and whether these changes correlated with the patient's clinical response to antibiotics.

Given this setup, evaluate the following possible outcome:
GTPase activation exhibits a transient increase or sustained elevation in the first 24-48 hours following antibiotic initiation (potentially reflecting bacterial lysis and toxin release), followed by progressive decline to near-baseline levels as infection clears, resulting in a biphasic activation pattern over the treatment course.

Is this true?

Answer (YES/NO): NO